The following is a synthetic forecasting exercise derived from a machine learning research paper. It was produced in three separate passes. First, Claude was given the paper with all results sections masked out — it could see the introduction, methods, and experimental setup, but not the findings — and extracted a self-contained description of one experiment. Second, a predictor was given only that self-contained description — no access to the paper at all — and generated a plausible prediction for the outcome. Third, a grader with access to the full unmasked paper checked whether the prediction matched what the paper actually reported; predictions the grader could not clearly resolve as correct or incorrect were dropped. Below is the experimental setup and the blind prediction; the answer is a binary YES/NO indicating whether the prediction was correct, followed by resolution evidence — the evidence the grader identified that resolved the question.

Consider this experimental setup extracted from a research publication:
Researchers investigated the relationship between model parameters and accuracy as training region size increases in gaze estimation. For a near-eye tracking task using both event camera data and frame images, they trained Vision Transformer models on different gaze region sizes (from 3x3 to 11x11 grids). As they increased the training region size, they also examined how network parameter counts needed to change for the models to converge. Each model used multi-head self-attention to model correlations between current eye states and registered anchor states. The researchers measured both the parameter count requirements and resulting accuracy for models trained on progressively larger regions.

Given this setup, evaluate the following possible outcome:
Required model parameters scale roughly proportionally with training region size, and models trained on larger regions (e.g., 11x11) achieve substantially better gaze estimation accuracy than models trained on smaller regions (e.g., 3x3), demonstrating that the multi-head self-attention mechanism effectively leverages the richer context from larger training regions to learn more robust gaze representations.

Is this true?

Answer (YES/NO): NO